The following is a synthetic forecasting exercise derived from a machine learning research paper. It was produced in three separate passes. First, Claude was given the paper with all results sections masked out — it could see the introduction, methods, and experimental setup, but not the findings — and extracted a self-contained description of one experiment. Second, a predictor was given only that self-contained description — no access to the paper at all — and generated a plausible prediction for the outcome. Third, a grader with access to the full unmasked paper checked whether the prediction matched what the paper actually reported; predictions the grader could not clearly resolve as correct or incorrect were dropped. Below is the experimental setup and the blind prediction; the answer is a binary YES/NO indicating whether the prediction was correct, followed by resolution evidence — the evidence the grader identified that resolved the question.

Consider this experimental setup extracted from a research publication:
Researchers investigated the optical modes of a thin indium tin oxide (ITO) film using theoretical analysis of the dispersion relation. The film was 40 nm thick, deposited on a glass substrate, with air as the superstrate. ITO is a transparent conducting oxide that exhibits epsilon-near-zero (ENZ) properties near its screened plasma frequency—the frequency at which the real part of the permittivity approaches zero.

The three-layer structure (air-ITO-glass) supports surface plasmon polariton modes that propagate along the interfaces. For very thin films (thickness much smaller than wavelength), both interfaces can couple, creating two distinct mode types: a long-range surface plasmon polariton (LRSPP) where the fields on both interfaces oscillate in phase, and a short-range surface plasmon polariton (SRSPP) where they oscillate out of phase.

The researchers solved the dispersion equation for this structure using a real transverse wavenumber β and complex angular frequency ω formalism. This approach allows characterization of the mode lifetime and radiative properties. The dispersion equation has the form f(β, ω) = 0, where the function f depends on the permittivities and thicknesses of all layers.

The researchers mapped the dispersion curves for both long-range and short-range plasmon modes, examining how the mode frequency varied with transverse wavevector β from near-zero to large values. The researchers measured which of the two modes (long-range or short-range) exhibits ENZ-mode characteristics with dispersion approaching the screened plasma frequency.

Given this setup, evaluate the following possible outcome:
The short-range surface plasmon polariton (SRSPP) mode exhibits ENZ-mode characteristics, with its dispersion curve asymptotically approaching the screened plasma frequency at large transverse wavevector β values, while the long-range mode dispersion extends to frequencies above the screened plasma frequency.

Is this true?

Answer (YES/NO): NO